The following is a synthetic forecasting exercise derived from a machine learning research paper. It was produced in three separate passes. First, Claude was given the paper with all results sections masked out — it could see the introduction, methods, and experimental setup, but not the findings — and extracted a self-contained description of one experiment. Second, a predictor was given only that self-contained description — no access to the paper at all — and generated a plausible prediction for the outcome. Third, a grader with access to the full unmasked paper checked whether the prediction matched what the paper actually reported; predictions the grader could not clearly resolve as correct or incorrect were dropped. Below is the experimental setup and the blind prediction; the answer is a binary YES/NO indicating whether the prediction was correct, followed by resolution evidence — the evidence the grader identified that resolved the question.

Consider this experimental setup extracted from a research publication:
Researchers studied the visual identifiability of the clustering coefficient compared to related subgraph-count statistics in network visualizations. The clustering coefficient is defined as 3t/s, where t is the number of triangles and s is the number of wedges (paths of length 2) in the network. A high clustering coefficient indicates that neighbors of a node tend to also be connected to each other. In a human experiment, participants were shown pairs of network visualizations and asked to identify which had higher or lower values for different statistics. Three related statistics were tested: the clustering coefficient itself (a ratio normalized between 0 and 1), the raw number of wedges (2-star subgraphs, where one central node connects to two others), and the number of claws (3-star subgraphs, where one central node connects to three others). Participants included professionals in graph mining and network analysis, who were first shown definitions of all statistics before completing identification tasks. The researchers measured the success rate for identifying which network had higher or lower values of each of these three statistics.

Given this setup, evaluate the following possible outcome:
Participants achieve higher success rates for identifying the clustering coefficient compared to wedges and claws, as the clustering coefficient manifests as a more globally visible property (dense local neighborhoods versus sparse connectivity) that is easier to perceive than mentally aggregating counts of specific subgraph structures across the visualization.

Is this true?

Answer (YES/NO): YES